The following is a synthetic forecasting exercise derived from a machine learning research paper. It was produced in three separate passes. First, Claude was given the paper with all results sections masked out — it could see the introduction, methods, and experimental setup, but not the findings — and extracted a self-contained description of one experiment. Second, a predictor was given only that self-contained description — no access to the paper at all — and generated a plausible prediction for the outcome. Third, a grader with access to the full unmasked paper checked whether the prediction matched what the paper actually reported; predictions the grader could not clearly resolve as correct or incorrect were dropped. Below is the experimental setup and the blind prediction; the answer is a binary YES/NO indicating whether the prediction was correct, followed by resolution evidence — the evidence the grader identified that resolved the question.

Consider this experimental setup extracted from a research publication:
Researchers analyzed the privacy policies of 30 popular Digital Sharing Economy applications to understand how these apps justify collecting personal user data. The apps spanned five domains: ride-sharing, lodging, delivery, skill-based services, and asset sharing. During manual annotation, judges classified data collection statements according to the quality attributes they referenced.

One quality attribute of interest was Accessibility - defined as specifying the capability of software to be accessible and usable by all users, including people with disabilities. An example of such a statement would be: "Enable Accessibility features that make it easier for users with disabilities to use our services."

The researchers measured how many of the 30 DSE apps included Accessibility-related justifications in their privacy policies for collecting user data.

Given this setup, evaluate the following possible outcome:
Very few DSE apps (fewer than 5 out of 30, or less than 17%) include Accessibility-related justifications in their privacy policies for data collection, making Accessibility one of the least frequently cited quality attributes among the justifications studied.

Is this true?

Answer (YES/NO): YES